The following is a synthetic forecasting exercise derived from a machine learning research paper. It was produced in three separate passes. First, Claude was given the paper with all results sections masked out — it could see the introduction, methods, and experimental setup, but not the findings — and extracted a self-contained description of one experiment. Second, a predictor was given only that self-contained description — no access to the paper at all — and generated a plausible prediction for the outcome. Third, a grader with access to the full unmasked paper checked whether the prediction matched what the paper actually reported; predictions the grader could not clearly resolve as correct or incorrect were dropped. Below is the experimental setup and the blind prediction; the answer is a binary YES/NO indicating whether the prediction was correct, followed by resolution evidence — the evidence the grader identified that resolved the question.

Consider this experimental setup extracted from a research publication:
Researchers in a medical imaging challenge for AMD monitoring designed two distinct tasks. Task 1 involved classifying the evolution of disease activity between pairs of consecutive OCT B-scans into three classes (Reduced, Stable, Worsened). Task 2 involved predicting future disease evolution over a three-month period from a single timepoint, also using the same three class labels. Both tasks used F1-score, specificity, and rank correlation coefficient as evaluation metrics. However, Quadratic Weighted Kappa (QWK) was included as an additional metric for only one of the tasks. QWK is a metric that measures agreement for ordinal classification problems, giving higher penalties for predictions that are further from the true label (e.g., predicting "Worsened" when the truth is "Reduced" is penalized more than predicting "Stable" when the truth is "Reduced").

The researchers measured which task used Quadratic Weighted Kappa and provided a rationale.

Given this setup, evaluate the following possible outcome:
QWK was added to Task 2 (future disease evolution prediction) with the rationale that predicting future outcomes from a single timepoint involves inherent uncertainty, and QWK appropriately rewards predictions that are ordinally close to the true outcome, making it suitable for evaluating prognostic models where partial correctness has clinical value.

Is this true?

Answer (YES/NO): NO